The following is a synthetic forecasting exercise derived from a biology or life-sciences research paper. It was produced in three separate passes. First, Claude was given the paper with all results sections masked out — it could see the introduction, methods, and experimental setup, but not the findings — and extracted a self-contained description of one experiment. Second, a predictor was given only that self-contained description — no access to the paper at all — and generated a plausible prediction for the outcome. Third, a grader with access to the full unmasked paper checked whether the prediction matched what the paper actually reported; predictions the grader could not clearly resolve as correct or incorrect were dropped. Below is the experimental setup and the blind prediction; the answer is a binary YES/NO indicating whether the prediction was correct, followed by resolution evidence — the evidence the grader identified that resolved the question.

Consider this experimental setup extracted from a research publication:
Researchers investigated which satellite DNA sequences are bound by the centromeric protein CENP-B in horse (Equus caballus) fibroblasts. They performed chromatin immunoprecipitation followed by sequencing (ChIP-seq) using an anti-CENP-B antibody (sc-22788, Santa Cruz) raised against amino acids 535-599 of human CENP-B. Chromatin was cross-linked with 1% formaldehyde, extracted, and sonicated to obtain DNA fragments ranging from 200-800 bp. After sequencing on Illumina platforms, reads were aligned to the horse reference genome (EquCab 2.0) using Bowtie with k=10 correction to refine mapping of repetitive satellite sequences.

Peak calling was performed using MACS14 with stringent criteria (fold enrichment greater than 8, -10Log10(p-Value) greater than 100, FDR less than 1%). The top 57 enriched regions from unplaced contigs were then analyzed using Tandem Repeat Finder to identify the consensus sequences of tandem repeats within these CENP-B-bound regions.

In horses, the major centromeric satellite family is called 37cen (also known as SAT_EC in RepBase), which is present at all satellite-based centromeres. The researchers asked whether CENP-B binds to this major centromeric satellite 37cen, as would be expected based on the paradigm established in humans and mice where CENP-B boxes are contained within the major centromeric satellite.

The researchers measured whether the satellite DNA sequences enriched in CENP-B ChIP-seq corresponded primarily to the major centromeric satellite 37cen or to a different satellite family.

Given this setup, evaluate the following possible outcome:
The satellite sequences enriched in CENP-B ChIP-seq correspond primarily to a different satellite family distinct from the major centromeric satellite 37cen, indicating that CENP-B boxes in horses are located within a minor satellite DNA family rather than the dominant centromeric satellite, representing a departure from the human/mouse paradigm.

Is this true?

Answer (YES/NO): YES